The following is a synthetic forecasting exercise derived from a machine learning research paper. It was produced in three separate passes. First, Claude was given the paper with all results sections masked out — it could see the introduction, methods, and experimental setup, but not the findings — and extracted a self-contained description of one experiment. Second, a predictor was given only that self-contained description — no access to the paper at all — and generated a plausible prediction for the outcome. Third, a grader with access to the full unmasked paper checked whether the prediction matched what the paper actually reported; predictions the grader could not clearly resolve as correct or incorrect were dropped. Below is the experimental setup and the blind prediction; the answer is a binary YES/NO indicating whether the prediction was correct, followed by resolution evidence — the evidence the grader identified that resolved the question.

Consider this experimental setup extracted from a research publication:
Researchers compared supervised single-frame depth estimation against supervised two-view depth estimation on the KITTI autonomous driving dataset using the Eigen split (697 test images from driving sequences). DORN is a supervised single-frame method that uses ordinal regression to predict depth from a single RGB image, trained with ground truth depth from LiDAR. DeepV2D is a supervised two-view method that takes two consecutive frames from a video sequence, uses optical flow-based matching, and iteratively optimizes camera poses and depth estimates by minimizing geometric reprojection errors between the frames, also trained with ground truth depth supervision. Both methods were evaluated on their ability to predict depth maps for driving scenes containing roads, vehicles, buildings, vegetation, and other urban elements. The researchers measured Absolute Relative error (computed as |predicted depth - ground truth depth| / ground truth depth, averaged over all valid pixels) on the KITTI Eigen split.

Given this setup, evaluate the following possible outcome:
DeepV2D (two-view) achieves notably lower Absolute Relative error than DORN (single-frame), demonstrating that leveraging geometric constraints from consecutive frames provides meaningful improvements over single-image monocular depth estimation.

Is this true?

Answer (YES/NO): YES